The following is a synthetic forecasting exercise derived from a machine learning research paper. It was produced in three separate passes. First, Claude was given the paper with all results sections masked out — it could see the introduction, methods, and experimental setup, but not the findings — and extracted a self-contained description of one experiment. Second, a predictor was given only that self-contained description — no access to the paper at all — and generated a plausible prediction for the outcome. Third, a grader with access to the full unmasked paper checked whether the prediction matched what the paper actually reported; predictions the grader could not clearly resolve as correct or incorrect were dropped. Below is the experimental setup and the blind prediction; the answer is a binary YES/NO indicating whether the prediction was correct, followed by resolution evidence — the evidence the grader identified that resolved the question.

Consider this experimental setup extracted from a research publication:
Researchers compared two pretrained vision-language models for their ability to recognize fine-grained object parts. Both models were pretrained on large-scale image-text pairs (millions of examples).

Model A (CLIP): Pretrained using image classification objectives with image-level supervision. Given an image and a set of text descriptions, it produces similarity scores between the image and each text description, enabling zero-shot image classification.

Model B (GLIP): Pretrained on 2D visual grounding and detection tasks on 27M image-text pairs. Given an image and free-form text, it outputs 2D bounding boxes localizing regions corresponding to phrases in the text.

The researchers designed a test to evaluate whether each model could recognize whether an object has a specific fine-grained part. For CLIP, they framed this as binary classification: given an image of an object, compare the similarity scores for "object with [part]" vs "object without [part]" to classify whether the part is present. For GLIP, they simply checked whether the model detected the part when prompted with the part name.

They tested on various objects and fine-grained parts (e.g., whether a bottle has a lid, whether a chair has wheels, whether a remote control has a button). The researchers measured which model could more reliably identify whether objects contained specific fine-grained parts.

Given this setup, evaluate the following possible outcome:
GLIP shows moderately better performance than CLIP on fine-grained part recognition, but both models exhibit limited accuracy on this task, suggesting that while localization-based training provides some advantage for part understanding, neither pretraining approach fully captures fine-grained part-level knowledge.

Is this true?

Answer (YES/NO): NO